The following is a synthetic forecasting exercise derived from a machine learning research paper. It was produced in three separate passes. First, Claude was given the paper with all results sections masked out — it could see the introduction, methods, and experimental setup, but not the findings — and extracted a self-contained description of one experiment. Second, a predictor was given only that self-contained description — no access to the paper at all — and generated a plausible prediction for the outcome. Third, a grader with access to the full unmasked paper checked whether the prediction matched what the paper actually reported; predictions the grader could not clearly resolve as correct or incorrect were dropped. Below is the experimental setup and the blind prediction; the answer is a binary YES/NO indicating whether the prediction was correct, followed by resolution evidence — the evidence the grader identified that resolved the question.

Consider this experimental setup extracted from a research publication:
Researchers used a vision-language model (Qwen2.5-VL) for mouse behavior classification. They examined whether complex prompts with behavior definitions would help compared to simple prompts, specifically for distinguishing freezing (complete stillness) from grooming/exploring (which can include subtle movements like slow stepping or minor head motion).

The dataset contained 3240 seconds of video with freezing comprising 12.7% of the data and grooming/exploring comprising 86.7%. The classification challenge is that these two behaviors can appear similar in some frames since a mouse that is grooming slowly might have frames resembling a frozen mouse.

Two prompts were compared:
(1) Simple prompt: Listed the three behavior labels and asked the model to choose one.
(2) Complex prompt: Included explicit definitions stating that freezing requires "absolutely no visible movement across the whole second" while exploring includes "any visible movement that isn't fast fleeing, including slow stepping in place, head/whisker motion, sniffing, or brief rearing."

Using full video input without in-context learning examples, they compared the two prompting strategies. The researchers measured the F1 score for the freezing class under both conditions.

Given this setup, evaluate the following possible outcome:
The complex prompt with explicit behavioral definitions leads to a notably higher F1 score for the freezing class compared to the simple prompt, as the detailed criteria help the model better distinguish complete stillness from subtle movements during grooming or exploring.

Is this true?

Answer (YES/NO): NO